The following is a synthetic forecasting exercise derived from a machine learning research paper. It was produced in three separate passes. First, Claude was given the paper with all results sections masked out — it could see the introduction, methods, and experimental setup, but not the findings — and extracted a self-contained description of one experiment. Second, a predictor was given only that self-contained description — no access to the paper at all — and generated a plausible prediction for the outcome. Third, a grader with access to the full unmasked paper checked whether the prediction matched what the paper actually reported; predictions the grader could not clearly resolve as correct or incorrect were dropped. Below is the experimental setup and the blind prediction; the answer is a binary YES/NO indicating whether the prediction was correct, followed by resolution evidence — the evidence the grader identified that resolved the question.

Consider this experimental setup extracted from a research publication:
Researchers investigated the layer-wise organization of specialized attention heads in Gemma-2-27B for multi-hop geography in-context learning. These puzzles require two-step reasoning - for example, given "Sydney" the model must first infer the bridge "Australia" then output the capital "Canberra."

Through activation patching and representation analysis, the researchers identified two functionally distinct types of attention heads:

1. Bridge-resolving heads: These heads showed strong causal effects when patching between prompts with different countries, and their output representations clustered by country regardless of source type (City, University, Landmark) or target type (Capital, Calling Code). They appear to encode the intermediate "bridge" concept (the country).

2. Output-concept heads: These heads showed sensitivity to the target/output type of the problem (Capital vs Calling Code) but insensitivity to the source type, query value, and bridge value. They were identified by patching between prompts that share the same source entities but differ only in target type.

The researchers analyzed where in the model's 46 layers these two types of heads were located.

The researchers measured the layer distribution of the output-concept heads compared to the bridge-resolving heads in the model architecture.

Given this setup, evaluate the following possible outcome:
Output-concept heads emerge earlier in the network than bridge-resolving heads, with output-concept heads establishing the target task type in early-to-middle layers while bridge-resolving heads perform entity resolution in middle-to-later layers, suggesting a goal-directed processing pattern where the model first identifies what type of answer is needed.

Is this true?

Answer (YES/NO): NO